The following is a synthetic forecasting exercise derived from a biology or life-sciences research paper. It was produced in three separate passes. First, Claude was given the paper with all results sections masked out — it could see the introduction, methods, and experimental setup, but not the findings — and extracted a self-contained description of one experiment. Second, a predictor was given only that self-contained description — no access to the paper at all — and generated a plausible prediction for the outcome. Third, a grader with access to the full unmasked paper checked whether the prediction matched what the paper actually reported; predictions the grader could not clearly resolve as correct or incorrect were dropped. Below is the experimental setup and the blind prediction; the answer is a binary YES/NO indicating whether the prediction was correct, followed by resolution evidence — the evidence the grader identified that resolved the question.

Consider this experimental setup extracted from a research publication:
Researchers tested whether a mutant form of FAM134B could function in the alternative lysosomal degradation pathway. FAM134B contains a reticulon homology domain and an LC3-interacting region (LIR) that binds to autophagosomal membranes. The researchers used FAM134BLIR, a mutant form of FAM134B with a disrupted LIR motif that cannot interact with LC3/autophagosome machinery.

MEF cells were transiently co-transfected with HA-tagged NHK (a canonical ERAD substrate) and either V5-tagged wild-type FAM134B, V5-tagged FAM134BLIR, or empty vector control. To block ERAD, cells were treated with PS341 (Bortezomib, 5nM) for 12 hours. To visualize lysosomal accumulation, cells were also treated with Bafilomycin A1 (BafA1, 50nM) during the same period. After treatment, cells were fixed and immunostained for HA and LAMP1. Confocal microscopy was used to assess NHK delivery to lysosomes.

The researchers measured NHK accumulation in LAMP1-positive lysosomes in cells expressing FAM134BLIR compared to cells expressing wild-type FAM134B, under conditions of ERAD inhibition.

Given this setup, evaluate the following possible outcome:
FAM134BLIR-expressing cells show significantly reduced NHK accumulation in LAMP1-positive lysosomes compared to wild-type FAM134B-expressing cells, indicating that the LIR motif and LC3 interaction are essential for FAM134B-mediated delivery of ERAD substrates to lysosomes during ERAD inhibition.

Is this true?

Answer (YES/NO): YES